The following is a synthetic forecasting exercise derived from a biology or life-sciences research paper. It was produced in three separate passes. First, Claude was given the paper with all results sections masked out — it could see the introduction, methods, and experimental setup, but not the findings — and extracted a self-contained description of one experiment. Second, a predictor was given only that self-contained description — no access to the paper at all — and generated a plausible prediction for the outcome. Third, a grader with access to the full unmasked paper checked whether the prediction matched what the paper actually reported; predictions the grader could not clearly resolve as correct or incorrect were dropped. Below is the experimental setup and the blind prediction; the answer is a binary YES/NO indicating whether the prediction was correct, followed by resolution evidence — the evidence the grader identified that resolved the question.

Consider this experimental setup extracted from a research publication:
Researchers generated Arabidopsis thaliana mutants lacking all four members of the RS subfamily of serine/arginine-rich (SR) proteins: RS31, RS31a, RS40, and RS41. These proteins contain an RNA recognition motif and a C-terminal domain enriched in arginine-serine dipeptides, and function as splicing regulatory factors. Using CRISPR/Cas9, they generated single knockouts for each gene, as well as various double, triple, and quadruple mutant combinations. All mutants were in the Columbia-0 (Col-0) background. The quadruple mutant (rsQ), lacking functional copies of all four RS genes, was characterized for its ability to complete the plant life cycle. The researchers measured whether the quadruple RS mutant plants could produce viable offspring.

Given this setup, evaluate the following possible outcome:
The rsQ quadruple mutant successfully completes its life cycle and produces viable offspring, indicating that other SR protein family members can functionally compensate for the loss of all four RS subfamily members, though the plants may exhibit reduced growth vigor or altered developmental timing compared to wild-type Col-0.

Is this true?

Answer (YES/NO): NO